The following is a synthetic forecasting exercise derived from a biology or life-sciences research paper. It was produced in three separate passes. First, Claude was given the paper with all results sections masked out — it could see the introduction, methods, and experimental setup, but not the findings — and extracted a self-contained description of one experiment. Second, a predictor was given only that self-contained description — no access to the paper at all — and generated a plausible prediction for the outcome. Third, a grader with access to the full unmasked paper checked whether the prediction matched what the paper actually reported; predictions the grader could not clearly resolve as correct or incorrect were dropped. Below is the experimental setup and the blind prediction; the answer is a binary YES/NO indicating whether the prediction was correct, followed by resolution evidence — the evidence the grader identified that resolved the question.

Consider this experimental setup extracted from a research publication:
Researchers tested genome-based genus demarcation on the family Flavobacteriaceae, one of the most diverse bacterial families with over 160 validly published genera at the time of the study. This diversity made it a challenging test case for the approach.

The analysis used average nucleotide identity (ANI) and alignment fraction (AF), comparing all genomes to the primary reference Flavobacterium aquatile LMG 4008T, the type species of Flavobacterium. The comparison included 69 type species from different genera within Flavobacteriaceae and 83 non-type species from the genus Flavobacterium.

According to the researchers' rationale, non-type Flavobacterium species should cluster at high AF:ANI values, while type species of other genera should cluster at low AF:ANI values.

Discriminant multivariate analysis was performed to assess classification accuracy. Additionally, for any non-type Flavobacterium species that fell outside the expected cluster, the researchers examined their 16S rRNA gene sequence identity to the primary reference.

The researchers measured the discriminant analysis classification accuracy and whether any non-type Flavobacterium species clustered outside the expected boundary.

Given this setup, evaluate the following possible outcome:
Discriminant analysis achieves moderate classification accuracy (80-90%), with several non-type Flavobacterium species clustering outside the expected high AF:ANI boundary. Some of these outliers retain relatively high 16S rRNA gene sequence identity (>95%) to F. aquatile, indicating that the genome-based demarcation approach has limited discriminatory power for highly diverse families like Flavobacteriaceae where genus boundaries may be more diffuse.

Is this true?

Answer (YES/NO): NO